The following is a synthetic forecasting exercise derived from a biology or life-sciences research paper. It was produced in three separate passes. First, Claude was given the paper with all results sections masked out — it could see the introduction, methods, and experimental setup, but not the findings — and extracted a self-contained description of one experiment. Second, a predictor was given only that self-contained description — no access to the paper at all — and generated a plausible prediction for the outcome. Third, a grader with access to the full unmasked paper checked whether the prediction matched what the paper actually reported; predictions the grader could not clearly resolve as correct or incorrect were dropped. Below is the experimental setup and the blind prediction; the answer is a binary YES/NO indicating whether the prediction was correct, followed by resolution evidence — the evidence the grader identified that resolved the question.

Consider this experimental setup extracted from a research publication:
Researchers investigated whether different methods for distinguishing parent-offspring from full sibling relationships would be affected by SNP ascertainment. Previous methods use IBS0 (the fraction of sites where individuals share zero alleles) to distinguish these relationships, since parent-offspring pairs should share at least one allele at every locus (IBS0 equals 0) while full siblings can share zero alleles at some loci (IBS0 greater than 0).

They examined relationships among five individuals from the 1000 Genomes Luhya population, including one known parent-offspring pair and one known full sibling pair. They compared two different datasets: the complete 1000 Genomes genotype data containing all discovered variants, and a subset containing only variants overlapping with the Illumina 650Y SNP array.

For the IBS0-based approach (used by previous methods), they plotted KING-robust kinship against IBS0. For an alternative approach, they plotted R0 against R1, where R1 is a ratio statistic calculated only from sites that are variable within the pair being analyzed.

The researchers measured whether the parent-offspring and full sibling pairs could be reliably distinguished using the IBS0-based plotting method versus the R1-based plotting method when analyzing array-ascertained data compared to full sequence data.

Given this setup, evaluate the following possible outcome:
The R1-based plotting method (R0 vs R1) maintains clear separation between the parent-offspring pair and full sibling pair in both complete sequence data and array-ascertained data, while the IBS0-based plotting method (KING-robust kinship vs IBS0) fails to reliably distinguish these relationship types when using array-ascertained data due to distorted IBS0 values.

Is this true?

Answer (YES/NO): YES